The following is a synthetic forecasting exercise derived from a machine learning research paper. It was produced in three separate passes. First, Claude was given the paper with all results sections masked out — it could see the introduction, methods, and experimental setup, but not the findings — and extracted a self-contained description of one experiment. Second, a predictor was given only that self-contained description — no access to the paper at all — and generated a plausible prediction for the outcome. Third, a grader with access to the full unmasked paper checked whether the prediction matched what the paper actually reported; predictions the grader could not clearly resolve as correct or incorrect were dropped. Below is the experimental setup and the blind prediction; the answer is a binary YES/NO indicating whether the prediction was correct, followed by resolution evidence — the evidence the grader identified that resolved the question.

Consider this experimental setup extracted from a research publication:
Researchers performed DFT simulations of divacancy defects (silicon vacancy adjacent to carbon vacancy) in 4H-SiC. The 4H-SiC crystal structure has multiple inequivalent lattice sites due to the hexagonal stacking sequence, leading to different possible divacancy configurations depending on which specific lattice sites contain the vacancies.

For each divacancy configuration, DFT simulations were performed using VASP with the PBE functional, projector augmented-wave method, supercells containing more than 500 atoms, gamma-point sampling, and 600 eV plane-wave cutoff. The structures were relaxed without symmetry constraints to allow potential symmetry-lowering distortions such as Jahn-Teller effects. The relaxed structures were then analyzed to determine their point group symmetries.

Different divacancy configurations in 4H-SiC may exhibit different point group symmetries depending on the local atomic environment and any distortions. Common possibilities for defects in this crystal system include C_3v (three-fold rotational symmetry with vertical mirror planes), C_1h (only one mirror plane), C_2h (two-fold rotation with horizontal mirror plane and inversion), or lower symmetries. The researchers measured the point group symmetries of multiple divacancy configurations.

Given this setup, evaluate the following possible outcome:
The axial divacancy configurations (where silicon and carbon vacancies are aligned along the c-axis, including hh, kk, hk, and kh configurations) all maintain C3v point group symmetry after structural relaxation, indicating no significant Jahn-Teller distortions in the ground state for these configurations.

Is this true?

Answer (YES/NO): NO